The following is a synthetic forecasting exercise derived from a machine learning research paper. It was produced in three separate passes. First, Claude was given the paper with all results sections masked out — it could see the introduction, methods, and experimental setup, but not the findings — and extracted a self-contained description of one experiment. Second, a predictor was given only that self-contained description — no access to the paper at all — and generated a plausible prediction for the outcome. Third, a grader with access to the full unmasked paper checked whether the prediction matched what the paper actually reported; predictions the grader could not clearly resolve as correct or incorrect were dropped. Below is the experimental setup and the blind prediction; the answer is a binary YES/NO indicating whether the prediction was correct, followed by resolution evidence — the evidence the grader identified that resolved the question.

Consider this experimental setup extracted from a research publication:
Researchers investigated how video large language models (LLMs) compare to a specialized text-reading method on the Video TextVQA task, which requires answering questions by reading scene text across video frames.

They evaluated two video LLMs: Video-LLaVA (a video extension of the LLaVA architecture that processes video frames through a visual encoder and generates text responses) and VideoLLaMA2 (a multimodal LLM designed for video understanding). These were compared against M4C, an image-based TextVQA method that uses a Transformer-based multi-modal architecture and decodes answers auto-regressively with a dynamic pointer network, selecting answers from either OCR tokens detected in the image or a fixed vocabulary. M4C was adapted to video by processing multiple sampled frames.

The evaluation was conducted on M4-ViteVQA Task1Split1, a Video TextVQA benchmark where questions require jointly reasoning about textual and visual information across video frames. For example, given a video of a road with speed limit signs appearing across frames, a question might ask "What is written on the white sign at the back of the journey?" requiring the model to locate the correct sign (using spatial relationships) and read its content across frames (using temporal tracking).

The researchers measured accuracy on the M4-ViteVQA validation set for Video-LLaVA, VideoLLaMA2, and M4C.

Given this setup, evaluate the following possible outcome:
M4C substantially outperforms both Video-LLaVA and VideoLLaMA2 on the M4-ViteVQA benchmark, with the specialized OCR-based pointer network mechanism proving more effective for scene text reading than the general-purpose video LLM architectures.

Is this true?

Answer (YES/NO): NO